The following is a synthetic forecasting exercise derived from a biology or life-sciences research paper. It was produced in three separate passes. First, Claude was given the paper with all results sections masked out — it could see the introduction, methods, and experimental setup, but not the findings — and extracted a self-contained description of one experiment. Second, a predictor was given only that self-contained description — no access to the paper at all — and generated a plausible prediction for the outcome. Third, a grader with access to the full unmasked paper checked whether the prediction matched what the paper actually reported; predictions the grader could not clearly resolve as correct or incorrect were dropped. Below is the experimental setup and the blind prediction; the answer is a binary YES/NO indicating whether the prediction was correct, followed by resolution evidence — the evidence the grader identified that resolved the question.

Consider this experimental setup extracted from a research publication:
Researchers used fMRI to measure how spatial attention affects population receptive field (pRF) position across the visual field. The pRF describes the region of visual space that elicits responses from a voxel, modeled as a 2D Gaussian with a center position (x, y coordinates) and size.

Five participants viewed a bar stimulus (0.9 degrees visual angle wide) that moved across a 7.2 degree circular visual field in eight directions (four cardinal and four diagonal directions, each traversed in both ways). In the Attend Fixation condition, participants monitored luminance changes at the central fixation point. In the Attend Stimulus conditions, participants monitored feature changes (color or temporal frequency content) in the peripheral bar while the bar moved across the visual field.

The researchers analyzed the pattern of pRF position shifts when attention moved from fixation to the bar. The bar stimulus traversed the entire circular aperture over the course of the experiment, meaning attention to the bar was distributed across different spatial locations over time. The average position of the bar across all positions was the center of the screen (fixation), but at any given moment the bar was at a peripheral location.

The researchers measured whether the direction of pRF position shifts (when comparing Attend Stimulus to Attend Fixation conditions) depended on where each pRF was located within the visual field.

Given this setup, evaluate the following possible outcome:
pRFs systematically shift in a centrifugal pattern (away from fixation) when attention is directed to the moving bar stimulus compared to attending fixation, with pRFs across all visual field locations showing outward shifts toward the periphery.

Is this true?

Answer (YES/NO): NO